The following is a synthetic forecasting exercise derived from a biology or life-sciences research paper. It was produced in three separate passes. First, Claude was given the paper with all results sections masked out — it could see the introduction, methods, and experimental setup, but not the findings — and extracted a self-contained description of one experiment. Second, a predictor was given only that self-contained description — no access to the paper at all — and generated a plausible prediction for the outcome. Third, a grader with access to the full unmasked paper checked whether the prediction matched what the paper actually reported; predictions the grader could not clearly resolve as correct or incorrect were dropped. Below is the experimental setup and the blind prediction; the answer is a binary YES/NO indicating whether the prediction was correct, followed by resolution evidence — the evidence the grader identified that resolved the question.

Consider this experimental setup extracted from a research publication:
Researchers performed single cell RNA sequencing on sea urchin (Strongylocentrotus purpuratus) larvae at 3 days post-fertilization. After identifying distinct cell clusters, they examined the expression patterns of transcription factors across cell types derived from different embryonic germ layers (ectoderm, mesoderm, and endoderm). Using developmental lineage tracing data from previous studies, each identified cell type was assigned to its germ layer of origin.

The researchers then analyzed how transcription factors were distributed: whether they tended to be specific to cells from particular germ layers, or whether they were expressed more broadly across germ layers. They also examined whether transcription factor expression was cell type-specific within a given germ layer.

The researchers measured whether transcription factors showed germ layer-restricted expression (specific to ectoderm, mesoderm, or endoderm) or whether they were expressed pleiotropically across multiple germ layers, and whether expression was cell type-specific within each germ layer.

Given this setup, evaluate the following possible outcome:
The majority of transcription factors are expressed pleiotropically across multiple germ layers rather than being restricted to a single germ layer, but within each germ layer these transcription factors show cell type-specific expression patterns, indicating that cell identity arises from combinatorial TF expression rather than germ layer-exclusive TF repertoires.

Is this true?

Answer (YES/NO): YES